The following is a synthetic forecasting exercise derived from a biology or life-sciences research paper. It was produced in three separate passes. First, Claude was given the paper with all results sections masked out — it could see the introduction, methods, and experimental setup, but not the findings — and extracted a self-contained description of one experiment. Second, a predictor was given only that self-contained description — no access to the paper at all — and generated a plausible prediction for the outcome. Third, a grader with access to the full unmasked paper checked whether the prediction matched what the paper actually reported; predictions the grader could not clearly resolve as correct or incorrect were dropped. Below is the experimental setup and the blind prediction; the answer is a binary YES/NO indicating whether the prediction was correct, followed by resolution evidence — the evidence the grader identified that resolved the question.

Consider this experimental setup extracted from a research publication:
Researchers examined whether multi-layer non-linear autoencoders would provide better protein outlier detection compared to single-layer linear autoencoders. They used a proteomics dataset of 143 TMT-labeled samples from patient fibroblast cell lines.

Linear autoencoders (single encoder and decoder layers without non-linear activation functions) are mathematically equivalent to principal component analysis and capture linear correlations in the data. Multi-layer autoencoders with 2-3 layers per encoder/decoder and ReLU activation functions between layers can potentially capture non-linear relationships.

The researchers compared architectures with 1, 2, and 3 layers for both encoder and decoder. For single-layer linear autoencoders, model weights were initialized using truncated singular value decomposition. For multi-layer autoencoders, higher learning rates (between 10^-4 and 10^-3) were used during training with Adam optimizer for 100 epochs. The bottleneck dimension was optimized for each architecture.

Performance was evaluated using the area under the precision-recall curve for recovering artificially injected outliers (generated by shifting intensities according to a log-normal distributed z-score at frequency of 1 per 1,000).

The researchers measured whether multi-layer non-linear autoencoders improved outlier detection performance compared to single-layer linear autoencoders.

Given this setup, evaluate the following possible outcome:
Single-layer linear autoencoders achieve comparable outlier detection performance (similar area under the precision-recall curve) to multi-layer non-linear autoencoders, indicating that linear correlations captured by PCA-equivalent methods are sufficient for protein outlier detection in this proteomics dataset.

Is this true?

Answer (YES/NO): YES